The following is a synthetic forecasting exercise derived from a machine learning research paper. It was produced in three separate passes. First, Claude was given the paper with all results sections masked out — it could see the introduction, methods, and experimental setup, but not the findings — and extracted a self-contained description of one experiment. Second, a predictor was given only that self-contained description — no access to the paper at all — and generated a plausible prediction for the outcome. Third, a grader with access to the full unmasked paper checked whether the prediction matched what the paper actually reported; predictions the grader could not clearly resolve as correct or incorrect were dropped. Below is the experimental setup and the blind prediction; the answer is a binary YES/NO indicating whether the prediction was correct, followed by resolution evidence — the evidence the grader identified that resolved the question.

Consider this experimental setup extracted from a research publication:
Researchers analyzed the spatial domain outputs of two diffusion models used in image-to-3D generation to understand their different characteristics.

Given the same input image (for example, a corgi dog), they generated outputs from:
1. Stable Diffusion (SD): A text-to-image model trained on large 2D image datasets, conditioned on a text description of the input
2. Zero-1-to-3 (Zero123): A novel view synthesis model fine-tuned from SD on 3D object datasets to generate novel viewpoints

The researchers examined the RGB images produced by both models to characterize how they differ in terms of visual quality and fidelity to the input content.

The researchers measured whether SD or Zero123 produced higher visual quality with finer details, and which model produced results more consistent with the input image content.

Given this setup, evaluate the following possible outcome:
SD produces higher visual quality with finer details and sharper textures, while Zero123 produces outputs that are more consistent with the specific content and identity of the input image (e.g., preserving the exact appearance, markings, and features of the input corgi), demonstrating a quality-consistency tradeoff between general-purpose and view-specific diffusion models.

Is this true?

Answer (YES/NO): YES